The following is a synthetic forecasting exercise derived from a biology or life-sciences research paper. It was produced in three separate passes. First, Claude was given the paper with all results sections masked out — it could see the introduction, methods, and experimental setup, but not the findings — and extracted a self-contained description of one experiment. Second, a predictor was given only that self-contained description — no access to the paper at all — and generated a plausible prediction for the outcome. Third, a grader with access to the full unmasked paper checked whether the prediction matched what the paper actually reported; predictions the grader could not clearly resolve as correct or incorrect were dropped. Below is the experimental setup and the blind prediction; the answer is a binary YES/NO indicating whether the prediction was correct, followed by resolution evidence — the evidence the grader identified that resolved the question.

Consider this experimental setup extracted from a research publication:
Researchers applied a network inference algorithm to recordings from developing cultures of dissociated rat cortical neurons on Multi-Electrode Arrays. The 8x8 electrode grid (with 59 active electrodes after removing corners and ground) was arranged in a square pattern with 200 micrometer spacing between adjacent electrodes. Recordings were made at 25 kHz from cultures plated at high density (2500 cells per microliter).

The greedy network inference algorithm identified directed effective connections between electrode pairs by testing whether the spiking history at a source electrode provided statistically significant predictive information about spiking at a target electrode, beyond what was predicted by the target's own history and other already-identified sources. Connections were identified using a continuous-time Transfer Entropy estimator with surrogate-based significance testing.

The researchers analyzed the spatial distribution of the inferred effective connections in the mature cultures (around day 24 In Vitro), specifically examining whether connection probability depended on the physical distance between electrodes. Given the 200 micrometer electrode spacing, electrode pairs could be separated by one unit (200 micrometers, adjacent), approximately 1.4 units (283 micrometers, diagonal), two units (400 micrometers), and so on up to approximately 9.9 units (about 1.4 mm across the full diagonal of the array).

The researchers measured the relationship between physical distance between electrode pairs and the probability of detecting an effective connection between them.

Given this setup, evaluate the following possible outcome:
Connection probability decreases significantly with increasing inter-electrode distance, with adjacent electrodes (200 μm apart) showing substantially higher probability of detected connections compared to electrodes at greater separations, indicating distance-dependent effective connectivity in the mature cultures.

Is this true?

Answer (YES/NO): YES